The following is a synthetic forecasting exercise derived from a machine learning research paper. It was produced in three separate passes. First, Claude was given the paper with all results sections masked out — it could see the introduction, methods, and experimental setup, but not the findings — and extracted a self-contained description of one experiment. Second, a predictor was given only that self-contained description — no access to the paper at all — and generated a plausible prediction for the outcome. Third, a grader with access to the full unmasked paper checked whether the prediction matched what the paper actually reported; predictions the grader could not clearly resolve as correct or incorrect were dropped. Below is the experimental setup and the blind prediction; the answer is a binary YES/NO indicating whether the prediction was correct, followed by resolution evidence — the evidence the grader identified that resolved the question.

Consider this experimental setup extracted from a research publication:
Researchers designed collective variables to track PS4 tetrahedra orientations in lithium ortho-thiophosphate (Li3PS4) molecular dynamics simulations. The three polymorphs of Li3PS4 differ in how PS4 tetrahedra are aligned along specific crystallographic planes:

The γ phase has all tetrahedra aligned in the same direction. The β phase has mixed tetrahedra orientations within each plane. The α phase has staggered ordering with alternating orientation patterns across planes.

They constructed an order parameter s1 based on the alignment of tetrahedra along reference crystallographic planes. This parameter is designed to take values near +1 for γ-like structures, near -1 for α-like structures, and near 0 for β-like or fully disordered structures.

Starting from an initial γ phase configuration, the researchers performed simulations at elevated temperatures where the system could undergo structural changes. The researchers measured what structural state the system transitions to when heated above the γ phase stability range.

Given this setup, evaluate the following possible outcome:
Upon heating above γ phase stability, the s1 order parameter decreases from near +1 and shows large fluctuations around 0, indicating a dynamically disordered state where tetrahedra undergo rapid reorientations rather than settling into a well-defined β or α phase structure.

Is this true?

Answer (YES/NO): NO